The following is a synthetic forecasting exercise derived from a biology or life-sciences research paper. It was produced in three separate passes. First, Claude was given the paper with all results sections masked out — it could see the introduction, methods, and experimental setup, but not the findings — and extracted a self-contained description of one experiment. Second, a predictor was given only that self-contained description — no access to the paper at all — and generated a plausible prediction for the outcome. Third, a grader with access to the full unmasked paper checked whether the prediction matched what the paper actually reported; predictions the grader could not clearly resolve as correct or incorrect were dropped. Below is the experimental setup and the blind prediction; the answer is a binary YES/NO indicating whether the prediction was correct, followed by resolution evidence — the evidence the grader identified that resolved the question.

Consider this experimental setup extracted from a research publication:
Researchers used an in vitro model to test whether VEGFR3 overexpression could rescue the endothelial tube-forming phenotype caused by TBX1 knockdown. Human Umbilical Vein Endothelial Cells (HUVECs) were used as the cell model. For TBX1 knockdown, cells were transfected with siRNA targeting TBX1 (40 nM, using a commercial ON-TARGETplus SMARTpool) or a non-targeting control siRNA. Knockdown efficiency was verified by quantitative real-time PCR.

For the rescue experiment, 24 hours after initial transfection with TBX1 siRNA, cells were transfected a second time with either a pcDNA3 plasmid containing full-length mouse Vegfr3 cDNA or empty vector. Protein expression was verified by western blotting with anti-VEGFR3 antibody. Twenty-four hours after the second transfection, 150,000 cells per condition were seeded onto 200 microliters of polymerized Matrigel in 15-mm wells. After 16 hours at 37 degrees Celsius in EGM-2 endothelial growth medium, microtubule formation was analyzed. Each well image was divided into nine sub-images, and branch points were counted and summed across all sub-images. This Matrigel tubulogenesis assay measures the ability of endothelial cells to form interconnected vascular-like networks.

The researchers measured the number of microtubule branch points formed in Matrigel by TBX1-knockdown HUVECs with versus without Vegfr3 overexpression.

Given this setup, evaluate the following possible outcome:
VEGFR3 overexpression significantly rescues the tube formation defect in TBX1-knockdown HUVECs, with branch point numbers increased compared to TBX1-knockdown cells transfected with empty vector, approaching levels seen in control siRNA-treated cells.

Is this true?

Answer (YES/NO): NO